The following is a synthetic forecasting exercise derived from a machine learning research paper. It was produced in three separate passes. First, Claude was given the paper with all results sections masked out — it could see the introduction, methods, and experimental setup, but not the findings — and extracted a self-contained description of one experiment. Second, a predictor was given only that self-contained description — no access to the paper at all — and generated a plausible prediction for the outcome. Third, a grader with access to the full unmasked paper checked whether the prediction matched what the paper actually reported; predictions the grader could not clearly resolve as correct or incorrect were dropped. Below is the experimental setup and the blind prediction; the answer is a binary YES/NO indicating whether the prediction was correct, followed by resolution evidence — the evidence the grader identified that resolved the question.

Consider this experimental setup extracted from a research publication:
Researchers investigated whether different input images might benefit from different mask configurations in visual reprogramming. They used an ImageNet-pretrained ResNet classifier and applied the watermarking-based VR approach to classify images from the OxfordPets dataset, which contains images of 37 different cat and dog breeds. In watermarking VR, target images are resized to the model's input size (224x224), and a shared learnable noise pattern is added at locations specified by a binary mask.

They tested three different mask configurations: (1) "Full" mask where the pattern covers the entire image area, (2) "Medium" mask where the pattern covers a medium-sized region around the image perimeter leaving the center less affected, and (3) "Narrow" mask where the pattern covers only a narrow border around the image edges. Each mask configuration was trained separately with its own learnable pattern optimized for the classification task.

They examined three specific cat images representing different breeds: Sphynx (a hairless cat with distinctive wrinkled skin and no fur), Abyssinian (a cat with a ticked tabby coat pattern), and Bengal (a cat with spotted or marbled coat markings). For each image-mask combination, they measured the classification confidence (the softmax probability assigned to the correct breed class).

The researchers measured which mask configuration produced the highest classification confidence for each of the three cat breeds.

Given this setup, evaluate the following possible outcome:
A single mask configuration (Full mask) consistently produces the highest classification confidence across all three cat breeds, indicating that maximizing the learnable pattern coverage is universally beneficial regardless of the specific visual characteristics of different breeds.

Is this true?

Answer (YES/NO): NO